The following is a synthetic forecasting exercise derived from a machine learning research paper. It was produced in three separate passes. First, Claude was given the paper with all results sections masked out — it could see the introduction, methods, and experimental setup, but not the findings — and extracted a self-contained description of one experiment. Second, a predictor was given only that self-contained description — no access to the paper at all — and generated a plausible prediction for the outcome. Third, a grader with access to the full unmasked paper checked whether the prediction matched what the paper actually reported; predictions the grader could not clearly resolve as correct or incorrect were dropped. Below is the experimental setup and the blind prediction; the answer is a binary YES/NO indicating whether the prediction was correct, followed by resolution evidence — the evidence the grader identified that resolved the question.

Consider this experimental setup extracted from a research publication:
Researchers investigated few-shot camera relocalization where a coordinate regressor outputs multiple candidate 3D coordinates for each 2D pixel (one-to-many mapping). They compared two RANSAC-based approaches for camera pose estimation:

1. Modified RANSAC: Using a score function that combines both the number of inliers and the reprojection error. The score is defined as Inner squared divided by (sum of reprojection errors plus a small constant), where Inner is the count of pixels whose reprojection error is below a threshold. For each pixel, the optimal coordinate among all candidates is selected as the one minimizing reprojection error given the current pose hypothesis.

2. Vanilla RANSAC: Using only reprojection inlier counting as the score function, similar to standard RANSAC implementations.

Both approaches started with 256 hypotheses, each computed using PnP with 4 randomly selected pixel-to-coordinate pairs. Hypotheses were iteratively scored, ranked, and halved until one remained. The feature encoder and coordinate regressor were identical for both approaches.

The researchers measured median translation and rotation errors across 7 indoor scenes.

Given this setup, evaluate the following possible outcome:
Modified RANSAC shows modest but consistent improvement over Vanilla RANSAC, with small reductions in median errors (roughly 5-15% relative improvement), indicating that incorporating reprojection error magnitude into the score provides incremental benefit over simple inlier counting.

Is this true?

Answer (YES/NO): NO